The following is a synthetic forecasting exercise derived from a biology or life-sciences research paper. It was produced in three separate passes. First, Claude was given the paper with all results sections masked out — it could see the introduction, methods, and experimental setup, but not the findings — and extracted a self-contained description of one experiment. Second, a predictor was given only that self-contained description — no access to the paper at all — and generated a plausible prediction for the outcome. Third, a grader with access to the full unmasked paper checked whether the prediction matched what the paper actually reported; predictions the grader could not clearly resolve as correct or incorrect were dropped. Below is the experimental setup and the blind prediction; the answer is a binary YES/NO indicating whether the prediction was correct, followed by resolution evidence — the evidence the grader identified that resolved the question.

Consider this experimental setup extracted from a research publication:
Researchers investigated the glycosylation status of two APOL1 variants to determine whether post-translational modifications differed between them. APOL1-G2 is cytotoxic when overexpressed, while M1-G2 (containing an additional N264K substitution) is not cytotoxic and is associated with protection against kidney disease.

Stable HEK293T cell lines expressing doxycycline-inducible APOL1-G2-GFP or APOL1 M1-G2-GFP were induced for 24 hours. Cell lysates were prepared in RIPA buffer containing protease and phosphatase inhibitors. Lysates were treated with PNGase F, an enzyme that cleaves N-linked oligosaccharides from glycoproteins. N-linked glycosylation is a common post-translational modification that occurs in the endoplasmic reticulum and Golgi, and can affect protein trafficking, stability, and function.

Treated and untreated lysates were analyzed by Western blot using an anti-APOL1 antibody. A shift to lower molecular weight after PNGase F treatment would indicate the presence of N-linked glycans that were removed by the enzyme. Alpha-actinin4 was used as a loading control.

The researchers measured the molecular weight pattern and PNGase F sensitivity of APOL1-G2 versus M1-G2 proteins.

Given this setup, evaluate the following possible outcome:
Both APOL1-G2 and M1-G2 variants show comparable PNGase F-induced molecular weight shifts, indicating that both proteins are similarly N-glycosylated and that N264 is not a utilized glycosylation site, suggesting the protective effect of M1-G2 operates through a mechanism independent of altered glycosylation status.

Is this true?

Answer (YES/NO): YES